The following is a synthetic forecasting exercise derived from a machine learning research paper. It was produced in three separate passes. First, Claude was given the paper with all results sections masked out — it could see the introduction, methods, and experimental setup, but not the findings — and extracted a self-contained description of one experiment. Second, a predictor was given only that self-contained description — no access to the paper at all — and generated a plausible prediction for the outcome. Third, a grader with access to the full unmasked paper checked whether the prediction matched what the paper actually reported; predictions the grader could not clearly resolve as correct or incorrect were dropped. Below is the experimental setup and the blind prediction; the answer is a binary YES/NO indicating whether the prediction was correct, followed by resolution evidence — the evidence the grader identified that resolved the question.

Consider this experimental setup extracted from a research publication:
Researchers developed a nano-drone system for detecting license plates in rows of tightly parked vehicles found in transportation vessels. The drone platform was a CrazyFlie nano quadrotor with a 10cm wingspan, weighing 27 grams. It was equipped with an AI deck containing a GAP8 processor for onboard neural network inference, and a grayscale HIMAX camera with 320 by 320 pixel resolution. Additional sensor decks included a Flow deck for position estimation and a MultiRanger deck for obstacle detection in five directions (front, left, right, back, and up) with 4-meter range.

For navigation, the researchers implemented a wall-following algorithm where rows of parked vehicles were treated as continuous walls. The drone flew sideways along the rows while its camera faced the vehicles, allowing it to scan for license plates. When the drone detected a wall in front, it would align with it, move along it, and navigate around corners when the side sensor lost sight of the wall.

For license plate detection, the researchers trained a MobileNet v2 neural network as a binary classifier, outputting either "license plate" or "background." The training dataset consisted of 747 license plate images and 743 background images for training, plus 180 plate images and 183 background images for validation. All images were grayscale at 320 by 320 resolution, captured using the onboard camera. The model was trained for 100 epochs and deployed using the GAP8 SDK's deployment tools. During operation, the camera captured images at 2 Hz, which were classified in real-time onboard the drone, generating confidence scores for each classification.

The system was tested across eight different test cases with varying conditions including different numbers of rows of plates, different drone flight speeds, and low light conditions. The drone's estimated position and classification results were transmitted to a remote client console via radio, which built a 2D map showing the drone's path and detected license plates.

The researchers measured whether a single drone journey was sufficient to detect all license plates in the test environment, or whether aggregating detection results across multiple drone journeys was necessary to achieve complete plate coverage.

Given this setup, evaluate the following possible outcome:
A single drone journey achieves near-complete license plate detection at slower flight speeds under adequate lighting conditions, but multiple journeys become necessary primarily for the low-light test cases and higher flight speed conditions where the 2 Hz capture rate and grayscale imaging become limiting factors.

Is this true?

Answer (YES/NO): NO